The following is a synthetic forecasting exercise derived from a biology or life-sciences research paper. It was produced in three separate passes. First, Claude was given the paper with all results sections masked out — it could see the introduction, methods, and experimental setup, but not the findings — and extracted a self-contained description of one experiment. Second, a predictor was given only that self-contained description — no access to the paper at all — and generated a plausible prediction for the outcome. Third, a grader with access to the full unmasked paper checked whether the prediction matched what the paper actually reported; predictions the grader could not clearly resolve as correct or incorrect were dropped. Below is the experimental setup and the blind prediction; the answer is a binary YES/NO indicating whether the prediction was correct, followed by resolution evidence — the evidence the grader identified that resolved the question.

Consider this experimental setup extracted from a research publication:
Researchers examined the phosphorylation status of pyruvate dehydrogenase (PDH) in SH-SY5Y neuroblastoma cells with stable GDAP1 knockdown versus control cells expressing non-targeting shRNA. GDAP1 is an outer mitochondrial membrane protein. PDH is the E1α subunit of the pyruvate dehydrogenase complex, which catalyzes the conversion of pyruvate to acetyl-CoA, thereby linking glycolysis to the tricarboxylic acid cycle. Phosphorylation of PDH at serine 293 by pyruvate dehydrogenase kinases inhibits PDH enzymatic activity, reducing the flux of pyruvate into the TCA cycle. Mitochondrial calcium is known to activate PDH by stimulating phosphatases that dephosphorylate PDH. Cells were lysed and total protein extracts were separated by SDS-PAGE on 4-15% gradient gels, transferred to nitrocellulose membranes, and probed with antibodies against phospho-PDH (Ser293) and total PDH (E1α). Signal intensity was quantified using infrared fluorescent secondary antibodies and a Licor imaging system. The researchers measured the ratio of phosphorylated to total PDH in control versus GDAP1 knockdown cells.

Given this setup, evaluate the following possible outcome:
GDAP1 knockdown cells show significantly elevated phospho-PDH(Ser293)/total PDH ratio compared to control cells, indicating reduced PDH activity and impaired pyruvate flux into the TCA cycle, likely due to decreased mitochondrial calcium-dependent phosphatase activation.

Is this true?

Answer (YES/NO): YES